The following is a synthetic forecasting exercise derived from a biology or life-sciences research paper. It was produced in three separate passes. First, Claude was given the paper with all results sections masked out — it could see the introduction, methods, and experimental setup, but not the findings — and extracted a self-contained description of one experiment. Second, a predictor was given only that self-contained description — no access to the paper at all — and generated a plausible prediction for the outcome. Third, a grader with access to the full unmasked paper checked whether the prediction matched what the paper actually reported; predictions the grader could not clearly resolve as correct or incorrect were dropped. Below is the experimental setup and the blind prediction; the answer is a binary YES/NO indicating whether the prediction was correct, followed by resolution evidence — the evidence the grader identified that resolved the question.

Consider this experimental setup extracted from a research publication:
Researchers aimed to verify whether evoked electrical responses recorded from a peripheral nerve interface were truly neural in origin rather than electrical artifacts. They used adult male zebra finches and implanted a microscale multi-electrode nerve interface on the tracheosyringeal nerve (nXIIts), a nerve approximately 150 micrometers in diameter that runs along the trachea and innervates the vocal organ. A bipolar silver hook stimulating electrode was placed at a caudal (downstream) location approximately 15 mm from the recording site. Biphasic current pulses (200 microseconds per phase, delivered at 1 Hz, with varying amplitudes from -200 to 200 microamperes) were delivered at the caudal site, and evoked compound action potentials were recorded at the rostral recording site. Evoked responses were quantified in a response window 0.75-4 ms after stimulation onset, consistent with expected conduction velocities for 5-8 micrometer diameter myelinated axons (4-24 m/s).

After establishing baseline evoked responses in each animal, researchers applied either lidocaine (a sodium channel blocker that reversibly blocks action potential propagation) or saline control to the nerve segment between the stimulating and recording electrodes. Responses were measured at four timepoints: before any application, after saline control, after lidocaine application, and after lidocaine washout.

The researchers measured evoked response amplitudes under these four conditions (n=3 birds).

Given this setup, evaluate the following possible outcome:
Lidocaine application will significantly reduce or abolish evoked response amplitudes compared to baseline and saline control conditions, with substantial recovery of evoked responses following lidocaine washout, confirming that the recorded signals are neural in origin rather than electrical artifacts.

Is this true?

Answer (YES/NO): YES